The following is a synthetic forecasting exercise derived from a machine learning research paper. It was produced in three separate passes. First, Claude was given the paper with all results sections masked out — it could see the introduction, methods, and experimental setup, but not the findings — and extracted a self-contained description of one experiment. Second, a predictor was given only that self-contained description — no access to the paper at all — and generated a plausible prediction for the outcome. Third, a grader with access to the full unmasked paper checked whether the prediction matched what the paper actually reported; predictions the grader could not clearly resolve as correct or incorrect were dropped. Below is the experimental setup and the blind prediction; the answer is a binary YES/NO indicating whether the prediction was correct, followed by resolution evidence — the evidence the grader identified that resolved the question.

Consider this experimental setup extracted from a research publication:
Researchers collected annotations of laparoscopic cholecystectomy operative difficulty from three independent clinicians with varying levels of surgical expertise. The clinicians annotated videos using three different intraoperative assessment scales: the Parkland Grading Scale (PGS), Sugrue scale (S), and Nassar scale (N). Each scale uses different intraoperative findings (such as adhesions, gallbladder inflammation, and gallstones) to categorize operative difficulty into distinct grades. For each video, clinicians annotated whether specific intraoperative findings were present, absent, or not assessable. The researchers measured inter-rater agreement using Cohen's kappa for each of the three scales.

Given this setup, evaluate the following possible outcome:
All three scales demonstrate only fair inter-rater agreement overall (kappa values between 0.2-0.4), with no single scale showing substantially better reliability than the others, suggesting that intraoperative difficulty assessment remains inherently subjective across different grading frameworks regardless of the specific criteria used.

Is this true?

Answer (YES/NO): NO